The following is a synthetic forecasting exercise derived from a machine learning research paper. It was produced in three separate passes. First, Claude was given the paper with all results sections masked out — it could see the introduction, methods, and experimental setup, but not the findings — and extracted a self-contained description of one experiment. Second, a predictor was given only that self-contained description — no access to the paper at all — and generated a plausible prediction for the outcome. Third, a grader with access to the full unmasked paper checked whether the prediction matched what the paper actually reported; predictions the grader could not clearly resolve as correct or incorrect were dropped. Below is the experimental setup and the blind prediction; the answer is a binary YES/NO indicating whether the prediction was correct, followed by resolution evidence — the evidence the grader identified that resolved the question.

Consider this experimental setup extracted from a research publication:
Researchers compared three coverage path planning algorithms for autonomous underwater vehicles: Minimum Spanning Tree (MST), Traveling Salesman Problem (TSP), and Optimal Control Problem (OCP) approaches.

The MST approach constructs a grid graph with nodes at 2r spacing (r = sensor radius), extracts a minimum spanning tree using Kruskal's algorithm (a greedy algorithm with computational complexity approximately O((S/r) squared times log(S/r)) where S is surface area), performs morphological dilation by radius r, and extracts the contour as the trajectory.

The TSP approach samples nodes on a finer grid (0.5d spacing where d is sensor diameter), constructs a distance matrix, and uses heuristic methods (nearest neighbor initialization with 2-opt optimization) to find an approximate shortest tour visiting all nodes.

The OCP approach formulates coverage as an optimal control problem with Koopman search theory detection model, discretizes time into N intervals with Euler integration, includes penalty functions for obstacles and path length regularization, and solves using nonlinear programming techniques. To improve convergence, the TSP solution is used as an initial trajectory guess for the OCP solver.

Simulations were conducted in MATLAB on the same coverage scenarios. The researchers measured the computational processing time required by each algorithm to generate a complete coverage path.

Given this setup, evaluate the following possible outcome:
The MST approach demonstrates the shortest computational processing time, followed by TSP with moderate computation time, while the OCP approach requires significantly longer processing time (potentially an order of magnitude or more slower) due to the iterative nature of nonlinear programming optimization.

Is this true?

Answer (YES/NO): YES